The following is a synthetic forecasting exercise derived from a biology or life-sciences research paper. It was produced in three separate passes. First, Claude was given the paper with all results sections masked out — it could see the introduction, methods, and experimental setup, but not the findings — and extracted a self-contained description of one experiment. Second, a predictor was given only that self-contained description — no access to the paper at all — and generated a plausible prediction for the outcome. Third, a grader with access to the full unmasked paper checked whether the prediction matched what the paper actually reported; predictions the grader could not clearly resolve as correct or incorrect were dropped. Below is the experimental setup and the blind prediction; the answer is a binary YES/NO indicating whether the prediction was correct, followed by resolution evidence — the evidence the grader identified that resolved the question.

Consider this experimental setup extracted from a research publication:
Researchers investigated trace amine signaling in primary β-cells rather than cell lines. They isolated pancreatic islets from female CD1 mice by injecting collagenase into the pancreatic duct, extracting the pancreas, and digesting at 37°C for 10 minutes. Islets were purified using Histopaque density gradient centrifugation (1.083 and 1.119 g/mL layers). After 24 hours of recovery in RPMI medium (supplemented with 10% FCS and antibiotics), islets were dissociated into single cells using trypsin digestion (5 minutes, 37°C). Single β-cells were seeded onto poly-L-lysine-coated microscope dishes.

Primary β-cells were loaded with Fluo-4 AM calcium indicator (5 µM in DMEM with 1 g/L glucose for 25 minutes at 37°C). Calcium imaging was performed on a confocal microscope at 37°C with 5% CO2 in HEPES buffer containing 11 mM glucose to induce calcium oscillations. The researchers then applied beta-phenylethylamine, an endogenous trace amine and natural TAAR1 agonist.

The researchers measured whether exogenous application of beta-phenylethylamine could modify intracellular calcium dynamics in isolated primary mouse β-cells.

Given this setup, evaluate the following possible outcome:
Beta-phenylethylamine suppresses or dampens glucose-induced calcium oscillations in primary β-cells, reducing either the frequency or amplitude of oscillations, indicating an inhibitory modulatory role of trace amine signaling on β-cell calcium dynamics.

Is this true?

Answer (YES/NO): NO